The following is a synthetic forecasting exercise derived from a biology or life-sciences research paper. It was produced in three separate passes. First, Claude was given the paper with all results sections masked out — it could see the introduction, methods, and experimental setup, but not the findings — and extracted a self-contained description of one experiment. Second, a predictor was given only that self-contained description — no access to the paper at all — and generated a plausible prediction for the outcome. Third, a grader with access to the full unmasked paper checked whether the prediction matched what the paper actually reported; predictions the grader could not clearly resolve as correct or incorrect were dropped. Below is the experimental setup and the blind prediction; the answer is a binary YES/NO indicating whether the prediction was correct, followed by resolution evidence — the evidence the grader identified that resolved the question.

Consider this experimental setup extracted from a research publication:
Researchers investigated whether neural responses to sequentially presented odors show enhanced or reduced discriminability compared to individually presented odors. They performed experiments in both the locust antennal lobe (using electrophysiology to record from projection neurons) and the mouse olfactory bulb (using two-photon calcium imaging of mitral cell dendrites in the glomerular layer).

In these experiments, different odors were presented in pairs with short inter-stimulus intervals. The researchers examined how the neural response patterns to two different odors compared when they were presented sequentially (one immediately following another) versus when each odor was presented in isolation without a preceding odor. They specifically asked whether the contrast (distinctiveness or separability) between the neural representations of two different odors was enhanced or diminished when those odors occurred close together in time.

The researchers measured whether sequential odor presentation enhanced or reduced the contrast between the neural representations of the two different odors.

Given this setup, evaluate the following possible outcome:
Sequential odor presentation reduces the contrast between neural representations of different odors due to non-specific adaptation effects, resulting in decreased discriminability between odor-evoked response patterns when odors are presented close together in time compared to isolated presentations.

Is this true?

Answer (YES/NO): NO